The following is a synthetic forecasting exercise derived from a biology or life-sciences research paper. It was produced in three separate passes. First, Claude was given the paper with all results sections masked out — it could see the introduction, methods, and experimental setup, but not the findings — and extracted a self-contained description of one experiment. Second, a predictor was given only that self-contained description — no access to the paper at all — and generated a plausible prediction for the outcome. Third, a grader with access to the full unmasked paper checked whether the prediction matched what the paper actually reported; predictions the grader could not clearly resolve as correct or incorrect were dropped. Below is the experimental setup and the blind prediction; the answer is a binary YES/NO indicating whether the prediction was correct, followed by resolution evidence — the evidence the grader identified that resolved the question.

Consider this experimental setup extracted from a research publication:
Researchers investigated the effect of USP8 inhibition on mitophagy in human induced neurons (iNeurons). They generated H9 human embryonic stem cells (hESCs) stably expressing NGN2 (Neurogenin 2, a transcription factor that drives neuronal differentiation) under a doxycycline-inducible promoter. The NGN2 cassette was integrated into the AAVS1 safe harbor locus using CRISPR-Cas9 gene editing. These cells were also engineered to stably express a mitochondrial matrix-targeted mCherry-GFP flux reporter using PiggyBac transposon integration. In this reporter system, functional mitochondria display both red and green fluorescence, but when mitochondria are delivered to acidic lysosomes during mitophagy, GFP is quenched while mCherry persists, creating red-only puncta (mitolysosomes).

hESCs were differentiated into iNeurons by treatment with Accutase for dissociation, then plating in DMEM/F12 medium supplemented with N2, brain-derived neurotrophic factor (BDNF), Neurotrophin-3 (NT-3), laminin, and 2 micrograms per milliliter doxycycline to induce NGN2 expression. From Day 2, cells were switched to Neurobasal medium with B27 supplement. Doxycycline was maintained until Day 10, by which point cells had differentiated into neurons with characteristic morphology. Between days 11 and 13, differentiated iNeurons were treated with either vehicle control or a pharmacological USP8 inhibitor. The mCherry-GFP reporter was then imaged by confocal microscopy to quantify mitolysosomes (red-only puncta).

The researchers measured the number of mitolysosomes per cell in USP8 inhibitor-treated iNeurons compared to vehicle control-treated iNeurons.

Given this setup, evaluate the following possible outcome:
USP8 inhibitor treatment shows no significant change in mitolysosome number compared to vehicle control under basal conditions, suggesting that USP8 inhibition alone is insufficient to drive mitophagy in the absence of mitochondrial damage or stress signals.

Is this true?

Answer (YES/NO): NO